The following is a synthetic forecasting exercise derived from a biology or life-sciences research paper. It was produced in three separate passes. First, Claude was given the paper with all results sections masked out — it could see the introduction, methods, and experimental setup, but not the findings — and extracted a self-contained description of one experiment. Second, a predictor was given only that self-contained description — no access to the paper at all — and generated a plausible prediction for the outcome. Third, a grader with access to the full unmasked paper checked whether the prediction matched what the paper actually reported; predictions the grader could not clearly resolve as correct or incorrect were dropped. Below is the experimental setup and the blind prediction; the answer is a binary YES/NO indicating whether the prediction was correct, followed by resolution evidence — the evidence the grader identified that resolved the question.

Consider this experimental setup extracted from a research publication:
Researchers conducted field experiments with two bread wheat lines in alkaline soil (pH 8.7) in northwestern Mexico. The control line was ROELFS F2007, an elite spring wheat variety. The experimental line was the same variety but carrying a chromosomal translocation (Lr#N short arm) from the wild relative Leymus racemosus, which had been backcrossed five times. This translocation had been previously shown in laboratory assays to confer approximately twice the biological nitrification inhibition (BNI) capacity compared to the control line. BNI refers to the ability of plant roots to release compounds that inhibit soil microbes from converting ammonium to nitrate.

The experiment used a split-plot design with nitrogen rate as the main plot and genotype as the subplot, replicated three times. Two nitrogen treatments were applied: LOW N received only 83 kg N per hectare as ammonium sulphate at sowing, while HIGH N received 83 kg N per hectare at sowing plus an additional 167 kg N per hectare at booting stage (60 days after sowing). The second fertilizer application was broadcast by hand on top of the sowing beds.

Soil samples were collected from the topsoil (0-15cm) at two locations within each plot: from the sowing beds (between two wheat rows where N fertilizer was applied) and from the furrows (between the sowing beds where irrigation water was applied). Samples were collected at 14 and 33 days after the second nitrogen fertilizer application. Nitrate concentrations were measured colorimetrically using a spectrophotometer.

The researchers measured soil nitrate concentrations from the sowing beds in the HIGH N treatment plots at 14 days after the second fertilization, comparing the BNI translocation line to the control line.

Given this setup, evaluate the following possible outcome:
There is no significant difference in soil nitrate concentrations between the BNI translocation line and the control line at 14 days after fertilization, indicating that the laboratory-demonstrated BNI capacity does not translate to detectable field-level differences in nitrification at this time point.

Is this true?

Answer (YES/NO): YES